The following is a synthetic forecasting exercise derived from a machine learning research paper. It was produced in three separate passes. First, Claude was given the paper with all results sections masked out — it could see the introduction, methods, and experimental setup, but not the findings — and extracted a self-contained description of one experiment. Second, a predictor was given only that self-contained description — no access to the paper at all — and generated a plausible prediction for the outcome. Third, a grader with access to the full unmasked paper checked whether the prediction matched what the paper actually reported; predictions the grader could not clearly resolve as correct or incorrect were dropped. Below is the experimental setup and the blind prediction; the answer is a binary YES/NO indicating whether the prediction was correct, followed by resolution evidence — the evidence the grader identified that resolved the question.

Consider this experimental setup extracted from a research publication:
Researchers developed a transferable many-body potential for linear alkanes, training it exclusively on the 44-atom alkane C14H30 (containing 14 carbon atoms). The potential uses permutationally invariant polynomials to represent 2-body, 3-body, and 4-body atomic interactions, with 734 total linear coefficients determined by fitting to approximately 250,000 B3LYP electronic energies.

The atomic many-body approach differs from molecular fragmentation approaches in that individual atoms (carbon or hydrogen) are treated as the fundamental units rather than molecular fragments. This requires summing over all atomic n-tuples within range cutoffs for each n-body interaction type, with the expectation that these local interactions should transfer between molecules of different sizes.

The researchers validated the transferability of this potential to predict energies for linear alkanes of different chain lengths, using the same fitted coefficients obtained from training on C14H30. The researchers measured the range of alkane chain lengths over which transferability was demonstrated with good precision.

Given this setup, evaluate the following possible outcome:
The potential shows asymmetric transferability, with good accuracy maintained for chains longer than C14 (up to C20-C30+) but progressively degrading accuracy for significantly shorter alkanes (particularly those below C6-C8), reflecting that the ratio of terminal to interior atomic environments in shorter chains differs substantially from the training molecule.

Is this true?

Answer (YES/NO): NO